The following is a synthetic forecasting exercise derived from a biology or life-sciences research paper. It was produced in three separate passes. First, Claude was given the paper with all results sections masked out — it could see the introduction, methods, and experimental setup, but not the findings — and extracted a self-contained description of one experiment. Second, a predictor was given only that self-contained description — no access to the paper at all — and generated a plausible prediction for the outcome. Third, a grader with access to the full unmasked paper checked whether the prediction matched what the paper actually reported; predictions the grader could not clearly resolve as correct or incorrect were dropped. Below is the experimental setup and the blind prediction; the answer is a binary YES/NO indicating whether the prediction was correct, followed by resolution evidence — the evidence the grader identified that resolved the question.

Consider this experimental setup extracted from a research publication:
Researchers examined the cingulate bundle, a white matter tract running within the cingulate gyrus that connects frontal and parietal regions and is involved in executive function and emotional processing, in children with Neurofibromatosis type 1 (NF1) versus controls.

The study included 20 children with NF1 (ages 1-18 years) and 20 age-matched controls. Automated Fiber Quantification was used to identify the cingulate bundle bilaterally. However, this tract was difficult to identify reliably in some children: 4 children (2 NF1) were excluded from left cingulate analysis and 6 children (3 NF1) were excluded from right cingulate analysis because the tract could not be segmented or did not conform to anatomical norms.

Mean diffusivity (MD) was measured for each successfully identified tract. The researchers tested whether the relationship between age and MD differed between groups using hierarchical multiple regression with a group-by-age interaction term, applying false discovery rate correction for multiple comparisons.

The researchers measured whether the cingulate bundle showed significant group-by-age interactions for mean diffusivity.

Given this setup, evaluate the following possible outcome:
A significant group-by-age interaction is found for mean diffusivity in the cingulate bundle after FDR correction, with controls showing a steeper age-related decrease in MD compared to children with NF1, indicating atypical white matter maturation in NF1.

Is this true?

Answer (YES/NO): NO